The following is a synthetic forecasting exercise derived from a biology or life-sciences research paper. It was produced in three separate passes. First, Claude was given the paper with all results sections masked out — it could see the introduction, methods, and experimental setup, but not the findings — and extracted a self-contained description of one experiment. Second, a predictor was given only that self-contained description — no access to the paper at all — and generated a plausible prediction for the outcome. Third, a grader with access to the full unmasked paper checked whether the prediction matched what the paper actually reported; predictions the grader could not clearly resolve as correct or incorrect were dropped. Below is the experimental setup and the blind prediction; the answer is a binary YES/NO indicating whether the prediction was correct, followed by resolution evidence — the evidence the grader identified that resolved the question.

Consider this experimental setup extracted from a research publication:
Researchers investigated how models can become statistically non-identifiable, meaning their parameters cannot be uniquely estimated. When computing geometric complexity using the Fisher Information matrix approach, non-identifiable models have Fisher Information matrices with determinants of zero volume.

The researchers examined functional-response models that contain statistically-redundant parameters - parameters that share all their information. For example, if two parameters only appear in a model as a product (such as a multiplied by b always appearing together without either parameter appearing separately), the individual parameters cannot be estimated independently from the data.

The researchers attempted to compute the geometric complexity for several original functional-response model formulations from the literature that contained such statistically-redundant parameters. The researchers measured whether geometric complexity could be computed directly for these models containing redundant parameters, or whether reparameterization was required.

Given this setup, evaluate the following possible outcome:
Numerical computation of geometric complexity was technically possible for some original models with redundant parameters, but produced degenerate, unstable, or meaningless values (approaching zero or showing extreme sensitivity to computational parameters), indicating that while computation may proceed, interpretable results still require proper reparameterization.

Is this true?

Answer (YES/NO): NO